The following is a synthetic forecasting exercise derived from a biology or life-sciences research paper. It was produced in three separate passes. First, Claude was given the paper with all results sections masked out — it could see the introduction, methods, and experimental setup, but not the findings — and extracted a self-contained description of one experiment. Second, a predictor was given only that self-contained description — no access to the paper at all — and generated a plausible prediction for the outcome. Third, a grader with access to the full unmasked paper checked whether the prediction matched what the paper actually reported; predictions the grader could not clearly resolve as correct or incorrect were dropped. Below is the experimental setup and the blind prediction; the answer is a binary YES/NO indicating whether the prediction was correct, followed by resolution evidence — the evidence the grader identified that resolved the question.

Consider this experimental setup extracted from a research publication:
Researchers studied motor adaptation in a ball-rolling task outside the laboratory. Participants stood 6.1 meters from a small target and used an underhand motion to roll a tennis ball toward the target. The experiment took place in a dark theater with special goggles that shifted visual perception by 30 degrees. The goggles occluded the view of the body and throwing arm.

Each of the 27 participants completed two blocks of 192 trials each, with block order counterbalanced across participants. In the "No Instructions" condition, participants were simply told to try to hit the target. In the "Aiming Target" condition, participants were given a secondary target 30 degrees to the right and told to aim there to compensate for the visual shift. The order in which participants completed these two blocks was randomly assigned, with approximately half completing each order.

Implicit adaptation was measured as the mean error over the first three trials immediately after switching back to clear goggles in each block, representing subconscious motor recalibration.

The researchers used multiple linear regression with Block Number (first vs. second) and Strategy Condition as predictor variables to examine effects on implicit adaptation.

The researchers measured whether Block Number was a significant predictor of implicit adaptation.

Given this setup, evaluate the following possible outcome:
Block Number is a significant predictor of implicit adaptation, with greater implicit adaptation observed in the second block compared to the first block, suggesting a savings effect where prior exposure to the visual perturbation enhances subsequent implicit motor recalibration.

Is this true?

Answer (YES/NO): NO